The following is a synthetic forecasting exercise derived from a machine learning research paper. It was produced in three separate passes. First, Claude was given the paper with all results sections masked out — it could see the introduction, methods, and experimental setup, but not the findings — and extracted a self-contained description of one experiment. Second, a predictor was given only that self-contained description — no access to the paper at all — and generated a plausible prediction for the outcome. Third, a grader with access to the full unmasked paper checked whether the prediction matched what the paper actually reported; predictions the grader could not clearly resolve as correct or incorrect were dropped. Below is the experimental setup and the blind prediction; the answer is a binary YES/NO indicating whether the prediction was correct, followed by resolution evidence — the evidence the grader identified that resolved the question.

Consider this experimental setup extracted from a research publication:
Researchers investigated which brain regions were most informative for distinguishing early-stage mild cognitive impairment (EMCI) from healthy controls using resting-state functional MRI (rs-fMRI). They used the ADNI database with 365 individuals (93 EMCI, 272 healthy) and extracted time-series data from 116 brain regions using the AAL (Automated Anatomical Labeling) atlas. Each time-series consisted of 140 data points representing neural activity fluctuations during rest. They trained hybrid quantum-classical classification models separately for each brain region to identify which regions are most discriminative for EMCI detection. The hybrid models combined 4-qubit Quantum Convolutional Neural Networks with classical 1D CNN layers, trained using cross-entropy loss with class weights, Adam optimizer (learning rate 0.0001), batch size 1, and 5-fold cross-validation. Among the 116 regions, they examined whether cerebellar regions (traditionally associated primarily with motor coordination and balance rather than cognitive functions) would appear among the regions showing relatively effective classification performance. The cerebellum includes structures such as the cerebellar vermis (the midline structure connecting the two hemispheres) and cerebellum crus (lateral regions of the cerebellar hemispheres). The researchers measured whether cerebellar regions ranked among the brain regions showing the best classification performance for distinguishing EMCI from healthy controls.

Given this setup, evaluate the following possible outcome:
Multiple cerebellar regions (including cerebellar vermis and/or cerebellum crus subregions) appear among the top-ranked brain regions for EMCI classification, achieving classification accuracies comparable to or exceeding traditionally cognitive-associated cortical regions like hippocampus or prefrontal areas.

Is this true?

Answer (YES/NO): YES